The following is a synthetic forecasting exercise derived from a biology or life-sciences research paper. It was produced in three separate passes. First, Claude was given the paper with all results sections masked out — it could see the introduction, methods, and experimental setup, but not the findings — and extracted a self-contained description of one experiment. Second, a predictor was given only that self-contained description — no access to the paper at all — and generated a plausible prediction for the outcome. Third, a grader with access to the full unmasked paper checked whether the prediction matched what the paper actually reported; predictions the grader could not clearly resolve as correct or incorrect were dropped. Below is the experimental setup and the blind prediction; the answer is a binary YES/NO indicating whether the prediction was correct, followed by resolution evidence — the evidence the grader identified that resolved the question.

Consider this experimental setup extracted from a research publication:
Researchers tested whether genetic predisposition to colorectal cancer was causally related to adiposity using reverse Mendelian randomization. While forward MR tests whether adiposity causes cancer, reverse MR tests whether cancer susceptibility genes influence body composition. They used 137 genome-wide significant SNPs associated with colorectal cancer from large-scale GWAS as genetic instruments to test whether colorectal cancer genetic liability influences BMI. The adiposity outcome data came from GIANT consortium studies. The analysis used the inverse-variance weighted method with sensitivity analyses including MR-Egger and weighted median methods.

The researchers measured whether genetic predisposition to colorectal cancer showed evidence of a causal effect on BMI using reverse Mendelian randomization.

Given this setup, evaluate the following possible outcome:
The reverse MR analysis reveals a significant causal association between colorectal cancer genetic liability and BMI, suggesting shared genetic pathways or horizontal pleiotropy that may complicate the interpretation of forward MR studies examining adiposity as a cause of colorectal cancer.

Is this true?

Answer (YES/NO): NO